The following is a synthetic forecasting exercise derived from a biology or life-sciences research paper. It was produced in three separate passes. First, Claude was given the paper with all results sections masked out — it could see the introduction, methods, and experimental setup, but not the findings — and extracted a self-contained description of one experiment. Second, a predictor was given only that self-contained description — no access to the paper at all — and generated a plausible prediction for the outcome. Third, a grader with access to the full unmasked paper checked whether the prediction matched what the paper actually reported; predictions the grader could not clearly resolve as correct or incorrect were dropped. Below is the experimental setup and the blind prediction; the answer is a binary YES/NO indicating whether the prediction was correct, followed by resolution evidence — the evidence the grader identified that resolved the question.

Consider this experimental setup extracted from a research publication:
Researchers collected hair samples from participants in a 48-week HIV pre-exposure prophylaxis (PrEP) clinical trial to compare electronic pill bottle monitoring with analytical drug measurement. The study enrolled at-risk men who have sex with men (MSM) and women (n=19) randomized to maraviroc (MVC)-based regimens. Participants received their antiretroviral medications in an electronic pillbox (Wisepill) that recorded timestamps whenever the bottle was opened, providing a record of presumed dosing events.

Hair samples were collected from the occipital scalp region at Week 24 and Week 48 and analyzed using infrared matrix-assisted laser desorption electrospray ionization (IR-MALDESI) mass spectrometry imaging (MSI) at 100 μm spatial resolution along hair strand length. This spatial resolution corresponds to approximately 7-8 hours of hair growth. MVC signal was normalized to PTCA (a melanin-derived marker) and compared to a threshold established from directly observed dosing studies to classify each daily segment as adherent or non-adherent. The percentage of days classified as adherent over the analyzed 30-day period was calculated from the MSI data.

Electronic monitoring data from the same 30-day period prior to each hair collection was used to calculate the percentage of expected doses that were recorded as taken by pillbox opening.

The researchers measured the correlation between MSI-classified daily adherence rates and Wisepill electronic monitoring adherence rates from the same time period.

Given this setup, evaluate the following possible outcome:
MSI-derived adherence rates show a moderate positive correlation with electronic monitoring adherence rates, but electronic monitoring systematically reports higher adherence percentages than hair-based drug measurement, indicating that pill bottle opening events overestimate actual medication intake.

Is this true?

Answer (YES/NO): NO